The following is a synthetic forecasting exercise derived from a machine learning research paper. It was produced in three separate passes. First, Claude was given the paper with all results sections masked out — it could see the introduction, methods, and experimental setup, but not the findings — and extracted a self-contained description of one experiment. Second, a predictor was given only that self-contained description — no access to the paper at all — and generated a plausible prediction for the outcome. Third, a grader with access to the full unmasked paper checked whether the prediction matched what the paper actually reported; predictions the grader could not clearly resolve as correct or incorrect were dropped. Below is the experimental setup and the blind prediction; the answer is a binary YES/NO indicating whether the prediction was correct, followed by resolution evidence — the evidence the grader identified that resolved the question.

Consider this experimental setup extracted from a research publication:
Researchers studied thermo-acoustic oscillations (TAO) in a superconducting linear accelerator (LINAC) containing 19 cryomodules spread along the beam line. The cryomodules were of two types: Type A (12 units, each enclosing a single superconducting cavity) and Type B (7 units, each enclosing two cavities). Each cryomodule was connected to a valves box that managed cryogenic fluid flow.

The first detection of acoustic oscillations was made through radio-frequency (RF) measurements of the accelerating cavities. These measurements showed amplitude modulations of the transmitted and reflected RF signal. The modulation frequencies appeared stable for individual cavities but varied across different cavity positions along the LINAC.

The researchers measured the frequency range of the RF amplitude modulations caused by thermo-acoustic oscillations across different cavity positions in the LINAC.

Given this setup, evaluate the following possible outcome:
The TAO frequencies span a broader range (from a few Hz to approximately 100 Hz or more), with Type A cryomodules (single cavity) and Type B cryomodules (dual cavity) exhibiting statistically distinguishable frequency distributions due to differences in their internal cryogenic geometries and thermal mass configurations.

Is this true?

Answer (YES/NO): NO